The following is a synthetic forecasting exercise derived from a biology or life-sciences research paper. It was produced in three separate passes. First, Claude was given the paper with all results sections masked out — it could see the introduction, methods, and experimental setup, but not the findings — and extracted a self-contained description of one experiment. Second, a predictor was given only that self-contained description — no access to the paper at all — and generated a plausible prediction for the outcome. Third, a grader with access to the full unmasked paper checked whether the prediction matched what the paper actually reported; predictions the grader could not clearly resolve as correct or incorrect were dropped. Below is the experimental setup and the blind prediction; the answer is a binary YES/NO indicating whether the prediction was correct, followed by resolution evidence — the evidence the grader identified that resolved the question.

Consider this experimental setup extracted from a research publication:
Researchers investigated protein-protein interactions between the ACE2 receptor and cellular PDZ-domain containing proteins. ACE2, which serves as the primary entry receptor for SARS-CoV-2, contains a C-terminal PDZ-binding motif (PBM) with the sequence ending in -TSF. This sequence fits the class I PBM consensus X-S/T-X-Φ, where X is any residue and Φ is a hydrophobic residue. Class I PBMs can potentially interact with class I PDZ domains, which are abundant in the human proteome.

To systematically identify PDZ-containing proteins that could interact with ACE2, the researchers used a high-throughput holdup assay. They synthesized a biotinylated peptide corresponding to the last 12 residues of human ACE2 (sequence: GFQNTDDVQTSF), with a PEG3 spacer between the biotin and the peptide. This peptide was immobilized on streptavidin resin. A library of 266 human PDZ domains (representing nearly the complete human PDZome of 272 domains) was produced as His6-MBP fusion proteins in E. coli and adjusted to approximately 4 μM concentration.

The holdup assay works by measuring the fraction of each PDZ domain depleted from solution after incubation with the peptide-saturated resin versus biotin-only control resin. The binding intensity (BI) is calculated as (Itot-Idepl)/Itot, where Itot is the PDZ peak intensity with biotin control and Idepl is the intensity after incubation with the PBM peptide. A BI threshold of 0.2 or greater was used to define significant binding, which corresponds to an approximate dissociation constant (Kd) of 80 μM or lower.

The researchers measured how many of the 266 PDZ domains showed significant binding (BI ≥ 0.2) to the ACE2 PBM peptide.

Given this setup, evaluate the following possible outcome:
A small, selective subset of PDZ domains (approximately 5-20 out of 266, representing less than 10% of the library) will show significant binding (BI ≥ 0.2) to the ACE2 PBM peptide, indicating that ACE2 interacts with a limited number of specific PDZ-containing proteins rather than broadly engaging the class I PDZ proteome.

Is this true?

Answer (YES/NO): YES